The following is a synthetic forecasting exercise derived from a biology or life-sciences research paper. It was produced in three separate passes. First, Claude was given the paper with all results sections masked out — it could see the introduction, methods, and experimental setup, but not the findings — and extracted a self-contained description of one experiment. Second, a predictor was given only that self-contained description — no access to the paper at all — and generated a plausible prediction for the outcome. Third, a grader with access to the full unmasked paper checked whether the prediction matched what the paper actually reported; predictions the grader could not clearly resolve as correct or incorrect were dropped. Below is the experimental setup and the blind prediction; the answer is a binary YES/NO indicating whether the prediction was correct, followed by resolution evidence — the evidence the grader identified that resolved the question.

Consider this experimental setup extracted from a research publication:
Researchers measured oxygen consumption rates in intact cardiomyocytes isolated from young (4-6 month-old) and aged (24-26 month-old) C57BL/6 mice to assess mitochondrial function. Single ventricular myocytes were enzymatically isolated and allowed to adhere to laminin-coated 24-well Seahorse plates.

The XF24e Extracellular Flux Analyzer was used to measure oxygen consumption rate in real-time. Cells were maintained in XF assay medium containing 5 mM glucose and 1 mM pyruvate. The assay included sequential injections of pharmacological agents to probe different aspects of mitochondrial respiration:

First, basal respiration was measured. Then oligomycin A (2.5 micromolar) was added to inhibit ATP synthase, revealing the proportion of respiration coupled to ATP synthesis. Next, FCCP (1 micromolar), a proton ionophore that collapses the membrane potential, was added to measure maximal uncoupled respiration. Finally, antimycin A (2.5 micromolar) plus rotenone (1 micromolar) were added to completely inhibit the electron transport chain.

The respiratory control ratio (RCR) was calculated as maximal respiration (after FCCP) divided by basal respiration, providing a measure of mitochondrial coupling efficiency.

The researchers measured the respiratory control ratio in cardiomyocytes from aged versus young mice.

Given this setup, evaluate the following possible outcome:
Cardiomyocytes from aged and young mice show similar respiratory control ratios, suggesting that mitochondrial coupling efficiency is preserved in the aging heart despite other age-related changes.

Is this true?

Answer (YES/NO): NO